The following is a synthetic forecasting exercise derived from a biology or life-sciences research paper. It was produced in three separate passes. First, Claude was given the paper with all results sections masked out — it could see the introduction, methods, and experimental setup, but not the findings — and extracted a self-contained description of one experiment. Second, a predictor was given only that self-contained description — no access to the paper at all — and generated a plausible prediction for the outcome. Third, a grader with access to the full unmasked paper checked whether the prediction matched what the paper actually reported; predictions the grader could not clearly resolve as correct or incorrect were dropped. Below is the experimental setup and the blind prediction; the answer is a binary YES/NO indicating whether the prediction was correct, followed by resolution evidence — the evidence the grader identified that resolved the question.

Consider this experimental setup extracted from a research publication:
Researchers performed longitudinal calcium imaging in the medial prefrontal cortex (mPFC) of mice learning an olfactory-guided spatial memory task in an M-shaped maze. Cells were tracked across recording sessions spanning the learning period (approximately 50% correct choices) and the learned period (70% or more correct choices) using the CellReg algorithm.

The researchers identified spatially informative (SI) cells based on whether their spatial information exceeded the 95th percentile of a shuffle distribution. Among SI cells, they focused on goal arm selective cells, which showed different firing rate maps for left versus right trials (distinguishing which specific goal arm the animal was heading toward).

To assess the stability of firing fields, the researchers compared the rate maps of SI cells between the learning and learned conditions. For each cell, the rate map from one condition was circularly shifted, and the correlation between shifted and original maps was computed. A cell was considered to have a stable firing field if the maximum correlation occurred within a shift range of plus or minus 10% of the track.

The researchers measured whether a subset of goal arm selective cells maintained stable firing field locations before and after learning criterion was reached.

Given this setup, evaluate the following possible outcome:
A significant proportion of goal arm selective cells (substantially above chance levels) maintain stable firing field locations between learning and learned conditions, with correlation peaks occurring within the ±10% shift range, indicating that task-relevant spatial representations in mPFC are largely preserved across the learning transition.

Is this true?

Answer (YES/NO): NO